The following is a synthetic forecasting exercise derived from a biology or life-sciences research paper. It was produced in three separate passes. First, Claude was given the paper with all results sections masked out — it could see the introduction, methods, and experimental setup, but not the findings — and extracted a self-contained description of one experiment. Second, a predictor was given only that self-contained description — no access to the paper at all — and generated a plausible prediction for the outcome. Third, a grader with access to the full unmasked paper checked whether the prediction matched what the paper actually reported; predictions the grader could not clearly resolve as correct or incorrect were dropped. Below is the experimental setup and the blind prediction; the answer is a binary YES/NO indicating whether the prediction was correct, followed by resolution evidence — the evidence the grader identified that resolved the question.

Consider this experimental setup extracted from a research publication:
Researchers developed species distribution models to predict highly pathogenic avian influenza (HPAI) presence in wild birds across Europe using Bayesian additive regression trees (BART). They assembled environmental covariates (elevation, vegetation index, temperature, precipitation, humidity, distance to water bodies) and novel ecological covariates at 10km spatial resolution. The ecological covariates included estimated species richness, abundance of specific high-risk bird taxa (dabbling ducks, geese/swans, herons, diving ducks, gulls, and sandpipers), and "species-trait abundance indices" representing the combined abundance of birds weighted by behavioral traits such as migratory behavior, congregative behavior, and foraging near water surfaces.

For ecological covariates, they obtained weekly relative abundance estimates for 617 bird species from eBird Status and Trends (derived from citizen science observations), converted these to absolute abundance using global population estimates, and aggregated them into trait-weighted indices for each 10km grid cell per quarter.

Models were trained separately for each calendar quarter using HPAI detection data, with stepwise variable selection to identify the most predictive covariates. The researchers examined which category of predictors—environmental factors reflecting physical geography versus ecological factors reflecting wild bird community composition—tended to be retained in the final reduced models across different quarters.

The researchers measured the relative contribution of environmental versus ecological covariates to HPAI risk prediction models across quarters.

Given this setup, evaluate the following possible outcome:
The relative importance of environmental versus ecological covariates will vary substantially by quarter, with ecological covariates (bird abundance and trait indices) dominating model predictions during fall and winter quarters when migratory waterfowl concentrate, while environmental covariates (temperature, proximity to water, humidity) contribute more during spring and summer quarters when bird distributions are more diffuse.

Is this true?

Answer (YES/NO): NO